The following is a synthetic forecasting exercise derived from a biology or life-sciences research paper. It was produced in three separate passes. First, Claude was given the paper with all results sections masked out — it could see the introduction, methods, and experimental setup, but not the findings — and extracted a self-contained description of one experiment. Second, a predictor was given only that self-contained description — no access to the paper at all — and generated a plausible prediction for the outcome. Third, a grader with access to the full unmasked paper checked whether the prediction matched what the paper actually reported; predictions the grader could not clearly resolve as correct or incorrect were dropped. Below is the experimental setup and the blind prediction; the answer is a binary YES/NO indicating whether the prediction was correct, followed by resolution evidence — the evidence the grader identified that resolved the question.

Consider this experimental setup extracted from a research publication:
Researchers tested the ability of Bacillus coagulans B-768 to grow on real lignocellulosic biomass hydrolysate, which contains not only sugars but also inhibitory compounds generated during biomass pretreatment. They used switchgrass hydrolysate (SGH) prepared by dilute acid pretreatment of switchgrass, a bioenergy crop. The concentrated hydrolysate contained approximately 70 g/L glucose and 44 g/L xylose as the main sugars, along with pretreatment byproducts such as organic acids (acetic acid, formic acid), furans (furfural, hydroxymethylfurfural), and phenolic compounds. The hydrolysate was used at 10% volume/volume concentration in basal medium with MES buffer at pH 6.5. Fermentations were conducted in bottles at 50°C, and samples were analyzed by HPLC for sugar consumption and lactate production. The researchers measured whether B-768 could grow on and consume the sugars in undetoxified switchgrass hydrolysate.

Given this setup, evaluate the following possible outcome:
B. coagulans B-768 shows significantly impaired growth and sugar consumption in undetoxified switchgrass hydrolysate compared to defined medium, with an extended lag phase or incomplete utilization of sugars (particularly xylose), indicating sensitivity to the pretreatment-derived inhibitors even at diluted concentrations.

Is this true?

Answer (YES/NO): NO